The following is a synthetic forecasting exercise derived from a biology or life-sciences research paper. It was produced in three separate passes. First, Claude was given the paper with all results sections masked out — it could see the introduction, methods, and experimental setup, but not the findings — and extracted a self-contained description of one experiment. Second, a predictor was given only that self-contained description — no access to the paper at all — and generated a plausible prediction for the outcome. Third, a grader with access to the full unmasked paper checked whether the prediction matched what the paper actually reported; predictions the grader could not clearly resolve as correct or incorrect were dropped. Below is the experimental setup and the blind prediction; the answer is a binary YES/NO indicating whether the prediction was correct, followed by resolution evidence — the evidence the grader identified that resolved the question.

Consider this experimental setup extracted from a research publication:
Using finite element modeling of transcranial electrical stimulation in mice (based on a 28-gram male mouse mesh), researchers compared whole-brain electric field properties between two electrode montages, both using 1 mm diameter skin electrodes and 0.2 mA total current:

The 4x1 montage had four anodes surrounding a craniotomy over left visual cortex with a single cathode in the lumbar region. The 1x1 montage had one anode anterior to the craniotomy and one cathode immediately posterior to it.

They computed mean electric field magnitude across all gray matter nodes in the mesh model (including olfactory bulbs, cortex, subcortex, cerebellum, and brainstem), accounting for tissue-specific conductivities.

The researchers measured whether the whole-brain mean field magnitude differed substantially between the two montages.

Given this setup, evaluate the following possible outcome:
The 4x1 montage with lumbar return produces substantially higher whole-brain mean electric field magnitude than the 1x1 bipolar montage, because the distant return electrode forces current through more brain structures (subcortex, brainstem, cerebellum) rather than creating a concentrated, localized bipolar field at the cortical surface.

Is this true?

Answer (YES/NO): NO